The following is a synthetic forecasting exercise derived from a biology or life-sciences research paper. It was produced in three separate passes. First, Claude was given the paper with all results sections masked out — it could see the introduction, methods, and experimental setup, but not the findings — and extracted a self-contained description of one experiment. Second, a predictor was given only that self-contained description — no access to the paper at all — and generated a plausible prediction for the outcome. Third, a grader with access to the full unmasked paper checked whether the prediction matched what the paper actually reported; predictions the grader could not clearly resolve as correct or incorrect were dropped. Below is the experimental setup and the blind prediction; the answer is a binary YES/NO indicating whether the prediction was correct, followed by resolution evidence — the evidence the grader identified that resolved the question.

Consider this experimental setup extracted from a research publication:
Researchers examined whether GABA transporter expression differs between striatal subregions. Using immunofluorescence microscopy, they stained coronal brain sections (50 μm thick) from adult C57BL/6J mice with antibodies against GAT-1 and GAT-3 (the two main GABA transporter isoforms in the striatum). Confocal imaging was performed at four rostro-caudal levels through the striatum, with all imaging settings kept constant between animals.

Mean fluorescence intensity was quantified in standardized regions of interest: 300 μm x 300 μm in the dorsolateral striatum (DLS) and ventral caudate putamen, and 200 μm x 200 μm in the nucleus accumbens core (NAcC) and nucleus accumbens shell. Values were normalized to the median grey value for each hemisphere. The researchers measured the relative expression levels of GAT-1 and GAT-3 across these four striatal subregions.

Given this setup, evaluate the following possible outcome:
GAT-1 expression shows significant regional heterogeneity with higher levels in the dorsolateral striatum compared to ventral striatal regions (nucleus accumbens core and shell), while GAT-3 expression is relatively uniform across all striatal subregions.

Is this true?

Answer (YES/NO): NO